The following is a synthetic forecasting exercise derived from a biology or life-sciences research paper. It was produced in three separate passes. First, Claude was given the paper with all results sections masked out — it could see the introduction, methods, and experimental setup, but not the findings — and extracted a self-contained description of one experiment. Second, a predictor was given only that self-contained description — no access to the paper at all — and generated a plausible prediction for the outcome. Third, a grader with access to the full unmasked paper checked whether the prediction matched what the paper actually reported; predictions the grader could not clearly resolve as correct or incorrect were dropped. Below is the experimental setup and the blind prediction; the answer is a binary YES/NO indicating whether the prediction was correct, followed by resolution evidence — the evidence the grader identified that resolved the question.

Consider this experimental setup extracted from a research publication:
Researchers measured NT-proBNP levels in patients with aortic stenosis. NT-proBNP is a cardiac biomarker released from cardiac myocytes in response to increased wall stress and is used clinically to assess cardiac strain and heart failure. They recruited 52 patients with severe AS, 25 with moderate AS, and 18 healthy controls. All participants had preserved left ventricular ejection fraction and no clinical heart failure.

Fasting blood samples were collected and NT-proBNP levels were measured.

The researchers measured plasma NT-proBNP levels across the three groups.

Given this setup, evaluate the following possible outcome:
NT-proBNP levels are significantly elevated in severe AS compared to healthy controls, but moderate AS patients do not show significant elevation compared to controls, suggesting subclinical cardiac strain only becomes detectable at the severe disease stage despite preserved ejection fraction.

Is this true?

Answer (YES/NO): YES